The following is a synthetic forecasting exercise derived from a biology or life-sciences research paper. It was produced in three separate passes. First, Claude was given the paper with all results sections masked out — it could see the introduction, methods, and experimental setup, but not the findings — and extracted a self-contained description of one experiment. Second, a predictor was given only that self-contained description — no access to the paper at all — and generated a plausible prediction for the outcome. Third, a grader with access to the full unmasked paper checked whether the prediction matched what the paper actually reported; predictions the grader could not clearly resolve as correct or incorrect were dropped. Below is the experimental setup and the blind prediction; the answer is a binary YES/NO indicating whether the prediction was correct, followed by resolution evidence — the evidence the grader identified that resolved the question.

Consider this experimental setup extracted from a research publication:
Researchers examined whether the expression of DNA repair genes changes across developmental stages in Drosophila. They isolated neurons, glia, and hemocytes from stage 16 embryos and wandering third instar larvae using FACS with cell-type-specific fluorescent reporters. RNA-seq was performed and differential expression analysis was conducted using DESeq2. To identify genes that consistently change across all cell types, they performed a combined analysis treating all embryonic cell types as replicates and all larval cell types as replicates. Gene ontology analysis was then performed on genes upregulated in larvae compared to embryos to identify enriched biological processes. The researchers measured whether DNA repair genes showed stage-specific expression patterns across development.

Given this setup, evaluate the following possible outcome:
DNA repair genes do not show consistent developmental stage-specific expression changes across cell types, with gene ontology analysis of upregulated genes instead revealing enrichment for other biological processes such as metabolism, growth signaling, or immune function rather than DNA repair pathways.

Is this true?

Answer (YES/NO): NO